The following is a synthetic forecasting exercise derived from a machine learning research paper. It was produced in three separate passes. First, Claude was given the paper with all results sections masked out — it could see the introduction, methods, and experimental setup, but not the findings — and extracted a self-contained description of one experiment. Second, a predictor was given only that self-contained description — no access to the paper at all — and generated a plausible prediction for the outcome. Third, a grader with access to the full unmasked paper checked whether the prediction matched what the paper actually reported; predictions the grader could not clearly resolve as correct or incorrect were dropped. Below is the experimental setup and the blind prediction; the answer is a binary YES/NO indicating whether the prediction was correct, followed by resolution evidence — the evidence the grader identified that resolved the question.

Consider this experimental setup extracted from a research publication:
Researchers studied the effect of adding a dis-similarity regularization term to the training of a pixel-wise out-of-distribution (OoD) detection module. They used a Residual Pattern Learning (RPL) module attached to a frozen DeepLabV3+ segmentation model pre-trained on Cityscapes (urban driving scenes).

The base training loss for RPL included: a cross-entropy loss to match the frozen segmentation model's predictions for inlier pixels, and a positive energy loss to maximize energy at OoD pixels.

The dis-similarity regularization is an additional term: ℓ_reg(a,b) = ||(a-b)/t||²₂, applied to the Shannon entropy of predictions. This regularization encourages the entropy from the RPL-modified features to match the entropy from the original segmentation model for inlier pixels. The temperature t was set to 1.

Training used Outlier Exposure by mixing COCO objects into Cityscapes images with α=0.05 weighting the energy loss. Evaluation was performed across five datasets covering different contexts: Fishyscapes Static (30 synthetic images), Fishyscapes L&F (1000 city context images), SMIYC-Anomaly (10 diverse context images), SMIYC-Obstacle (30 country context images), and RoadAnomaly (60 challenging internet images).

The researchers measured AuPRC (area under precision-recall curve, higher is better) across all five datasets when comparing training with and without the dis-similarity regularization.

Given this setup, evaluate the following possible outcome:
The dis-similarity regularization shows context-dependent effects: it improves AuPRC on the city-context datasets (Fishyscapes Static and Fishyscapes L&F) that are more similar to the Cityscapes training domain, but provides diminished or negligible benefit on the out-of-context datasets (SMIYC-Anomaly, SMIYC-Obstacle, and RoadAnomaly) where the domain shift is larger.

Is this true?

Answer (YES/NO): NO